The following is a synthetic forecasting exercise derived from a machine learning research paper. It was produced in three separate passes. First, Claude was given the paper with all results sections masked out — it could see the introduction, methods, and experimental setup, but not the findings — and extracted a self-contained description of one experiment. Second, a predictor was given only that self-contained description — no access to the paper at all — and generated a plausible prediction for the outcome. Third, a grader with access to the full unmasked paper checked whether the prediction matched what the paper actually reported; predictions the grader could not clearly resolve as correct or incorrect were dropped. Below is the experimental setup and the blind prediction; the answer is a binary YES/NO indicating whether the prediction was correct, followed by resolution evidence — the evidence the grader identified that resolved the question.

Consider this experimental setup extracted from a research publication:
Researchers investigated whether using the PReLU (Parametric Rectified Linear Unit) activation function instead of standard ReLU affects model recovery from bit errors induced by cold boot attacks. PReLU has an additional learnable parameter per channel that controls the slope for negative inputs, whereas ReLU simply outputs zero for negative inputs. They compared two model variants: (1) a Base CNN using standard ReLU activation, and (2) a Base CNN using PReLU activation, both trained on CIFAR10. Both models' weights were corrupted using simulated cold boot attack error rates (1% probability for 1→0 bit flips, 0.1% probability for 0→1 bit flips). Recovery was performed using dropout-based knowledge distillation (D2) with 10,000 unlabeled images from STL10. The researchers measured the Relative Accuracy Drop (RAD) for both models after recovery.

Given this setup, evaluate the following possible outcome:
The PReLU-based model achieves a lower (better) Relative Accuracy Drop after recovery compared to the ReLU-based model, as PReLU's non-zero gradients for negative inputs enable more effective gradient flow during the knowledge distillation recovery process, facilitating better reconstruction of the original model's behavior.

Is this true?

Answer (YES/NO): NO